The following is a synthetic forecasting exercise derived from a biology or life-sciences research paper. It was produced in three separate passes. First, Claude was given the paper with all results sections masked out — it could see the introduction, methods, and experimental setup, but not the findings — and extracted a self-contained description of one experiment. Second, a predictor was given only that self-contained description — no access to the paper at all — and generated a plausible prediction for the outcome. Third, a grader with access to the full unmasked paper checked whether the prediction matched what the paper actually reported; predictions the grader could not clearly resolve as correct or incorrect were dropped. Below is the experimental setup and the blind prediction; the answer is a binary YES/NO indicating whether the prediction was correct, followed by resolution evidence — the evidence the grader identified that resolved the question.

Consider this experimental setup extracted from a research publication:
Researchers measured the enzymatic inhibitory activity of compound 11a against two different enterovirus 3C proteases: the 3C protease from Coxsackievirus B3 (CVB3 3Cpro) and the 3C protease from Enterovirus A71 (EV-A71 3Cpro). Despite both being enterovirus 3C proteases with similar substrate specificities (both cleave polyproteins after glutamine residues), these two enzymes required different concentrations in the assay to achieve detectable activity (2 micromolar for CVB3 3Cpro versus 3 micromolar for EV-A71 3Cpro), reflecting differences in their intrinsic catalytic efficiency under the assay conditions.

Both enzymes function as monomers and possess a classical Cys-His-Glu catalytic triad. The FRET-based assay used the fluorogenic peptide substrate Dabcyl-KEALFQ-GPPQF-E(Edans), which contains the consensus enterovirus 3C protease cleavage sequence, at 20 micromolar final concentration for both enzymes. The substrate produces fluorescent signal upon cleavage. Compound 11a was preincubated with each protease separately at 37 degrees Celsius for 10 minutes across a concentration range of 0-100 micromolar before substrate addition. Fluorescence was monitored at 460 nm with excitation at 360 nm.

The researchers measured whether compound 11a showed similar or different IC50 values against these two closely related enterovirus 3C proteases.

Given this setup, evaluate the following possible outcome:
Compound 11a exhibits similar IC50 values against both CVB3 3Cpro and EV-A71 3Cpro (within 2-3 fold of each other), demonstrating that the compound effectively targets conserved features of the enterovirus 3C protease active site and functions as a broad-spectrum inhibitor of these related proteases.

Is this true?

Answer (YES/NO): NO